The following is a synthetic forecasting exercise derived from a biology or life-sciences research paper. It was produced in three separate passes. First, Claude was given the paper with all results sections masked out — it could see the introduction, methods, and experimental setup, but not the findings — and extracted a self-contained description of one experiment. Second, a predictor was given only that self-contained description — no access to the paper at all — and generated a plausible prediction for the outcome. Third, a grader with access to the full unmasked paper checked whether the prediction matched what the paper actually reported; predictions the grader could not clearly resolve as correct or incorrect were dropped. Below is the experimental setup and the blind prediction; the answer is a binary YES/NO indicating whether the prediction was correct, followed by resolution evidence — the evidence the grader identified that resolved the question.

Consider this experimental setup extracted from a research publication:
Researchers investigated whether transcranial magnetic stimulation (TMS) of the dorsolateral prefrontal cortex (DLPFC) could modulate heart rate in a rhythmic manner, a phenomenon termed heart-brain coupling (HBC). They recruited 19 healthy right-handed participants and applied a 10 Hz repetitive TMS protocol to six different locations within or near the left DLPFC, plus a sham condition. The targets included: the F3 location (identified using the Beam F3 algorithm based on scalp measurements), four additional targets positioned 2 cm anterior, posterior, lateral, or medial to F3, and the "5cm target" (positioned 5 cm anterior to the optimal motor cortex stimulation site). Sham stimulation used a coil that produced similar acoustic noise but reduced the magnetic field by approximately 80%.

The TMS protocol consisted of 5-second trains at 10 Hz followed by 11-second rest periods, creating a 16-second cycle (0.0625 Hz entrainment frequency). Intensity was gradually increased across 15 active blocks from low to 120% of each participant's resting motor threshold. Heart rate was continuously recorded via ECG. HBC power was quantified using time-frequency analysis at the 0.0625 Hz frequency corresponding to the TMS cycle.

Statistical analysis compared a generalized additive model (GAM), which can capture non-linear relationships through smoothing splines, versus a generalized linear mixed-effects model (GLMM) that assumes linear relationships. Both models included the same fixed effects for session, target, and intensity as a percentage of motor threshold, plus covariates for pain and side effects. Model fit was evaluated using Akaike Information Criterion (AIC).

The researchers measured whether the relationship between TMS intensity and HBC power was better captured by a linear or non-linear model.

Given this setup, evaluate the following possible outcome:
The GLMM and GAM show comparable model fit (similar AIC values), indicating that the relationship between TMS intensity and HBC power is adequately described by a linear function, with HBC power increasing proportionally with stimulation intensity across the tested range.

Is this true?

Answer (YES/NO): NO